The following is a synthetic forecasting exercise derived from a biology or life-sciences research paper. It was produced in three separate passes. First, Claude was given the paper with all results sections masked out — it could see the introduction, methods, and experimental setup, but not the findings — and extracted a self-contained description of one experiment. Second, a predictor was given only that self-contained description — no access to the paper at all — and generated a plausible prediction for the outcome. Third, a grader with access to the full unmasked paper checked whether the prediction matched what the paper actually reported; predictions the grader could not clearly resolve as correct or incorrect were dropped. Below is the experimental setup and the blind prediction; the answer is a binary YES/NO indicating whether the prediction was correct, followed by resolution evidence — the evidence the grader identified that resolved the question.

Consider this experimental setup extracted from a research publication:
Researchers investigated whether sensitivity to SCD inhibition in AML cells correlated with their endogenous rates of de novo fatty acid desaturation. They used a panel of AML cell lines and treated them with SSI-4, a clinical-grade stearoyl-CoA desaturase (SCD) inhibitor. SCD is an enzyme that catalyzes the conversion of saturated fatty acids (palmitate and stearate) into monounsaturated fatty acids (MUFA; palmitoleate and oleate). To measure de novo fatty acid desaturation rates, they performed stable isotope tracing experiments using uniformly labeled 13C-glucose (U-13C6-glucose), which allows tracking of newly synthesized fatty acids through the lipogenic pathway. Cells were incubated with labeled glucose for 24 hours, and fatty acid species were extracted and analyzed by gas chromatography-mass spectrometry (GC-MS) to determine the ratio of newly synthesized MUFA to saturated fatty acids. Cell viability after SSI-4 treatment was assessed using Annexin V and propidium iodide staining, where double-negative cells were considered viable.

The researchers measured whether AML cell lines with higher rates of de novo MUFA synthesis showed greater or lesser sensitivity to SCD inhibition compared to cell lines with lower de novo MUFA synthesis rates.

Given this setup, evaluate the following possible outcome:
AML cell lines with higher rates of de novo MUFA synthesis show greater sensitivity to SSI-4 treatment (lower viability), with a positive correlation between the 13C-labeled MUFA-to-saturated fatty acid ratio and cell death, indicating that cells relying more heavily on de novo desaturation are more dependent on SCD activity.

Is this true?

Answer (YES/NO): YES